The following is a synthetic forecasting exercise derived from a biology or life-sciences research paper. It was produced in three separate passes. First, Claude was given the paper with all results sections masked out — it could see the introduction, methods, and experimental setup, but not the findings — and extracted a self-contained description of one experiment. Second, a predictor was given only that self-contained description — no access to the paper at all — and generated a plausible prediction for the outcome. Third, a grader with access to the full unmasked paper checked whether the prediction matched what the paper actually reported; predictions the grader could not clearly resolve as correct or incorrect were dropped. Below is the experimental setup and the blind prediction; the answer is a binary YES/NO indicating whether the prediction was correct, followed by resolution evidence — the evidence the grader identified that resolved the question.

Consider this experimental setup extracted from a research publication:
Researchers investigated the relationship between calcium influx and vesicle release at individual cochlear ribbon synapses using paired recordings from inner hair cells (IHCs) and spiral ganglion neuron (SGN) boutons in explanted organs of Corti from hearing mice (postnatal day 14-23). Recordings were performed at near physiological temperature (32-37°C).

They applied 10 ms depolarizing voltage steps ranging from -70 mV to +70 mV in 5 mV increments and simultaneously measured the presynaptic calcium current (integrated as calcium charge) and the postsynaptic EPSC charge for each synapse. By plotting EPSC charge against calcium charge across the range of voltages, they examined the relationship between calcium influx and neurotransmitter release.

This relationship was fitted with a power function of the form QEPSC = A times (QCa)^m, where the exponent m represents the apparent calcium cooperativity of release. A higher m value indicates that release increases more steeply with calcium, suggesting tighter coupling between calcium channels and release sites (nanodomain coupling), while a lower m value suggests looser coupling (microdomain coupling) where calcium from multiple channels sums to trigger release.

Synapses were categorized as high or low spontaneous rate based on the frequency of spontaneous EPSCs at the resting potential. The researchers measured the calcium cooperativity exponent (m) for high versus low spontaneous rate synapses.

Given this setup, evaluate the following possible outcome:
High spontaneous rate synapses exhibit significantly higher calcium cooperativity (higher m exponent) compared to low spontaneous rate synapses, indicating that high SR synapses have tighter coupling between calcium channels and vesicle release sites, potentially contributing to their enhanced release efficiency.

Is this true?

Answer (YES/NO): NO